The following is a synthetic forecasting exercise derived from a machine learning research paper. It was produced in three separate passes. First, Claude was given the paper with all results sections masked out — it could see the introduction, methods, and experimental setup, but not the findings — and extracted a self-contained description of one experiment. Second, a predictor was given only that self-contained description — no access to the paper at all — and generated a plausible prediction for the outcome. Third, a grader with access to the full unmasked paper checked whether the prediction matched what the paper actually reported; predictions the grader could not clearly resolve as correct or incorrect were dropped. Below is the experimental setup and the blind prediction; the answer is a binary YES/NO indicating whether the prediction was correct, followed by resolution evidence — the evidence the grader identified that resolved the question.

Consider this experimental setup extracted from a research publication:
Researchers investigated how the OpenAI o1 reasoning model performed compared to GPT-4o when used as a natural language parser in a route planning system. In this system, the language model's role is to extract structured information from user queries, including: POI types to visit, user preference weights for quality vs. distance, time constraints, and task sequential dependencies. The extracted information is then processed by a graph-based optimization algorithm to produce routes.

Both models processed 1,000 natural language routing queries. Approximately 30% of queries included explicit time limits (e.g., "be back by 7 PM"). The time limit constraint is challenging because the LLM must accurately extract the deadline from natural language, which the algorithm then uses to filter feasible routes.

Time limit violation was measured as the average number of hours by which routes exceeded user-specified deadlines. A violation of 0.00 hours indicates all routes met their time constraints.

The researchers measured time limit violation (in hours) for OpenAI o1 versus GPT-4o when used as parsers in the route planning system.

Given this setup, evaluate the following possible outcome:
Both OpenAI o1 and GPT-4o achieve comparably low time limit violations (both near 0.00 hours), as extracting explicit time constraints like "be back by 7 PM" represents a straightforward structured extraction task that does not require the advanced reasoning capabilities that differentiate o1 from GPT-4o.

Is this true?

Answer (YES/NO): NO